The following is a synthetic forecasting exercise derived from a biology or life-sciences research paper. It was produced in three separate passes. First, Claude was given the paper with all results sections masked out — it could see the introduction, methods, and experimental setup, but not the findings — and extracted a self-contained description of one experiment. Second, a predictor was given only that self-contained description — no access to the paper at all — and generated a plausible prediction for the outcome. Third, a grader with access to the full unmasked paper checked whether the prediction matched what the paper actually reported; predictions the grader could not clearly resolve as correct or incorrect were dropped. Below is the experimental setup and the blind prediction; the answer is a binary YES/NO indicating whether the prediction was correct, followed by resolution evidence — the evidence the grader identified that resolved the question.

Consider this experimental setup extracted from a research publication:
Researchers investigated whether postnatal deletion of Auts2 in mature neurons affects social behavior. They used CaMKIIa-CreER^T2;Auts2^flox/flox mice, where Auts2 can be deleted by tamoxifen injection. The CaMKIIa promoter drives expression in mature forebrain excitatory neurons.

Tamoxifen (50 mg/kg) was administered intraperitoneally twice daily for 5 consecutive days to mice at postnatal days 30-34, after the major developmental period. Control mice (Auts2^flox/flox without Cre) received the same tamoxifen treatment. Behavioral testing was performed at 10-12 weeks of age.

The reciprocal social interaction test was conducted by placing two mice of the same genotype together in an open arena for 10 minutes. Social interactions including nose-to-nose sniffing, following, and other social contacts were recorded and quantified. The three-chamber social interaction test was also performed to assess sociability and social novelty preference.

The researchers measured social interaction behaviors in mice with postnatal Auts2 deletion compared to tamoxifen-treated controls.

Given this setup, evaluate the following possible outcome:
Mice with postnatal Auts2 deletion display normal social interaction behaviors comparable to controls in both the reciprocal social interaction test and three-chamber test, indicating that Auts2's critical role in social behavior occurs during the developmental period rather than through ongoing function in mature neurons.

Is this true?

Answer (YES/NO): NO